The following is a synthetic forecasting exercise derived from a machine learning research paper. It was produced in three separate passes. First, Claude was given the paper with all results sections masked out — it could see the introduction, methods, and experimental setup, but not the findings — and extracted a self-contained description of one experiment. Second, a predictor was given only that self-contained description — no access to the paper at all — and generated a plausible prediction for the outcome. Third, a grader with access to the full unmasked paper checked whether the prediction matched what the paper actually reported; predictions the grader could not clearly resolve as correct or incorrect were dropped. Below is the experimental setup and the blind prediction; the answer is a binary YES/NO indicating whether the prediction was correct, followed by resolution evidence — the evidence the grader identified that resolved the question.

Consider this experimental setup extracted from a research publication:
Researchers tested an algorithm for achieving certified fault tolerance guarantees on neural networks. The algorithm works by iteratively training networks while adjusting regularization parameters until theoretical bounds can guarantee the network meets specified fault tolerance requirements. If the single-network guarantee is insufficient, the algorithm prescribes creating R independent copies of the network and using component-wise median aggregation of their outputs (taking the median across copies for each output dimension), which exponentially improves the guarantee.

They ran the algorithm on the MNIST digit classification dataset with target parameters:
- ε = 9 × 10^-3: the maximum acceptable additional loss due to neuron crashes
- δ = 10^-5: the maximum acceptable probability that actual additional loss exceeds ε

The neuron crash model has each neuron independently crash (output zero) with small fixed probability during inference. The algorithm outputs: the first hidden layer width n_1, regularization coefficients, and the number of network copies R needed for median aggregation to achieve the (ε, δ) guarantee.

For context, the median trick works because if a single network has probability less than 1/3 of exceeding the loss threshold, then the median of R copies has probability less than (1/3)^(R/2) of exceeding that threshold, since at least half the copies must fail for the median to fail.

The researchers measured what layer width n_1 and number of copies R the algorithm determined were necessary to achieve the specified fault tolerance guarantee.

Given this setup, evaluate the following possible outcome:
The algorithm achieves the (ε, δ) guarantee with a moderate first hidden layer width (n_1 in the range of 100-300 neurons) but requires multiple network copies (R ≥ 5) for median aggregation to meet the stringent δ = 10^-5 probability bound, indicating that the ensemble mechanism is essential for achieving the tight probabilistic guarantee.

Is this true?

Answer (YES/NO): NO